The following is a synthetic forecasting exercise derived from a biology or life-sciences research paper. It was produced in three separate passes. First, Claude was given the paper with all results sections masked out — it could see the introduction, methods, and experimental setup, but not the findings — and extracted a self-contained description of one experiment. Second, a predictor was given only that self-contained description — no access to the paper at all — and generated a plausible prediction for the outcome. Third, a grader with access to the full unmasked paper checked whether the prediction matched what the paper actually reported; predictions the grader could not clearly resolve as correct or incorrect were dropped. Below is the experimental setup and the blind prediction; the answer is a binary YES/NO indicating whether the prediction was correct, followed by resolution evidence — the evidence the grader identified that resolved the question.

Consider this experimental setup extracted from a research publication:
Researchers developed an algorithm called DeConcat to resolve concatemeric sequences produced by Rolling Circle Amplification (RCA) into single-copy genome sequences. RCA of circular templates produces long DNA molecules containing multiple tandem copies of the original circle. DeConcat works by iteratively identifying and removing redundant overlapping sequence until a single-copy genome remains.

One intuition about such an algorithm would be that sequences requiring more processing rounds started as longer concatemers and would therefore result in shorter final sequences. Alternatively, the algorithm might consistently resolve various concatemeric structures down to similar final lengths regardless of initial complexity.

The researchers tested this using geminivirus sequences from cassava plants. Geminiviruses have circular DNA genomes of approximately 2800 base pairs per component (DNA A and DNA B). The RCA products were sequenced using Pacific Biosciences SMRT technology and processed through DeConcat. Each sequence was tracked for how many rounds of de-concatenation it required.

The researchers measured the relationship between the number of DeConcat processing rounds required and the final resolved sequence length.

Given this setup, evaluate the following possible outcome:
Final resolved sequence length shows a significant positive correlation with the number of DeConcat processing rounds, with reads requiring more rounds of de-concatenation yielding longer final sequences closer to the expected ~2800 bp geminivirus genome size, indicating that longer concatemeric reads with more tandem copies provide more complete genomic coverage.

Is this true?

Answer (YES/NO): NO